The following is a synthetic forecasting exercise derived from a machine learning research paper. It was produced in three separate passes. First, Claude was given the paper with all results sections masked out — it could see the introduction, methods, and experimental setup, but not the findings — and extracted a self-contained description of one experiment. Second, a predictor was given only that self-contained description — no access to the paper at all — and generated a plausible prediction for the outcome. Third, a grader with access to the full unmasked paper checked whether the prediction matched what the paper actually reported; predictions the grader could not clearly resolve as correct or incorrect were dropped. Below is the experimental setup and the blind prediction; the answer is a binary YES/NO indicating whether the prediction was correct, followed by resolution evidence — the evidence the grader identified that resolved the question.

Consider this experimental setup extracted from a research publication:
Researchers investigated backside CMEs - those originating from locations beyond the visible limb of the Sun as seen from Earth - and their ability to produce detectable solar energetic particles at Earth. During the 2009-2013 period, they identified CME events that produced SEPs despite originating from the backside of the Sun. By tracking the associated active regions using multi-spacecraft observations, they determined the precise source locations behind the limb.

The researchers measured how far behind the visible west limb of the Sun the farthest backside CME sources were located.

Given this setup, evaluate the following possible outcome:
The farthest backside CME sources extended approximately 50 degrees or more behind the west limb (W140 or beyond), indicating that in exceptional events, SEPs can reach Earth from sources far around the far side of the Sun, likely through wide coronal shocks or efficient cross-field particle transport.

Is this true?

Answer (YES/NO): NO